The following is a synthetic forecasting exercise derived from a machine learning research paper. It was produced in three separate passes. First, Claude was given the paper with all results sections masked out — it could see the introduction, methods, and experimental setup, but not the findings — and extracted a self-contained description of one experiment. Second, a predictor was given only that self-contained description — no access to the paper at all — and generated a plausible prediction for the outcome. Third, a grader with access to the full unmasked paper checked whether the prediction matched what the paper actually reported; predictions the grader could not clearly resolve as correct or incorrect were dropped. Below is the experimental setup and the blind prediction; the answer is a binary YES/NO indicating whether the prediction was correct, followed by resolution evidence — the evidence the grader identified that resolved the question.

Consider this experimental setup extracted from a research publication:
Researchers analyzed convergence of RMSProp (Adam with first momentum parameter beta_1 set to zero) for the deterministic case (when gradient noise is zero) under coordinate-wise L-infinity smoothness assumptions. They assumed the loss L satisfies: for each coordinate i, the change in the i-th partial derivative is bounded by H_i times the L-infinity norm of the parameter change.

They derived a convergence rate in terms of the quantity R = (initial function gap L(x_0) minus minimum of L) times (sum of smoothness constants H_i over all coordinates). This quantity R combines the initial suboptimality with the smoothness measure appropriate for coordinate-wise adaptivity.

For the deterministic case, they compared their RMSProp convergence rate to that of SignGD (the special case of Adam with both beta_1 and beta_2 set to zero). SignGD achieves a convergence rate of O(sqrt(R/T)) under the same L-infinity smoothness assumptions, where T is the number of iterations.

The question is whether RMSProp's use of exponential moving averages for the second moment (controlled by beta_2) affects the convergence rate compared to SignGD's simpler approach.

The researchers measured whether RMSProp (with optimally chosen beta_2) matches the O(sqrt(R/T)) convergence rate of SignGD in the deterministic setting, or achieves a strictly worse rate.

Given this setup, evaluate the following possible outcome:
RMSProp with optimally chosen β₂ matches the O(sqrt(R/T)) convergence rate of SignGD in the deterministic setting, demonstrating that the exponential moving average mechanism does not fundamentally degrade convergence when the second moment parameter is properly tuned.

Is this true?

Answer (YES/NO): YES